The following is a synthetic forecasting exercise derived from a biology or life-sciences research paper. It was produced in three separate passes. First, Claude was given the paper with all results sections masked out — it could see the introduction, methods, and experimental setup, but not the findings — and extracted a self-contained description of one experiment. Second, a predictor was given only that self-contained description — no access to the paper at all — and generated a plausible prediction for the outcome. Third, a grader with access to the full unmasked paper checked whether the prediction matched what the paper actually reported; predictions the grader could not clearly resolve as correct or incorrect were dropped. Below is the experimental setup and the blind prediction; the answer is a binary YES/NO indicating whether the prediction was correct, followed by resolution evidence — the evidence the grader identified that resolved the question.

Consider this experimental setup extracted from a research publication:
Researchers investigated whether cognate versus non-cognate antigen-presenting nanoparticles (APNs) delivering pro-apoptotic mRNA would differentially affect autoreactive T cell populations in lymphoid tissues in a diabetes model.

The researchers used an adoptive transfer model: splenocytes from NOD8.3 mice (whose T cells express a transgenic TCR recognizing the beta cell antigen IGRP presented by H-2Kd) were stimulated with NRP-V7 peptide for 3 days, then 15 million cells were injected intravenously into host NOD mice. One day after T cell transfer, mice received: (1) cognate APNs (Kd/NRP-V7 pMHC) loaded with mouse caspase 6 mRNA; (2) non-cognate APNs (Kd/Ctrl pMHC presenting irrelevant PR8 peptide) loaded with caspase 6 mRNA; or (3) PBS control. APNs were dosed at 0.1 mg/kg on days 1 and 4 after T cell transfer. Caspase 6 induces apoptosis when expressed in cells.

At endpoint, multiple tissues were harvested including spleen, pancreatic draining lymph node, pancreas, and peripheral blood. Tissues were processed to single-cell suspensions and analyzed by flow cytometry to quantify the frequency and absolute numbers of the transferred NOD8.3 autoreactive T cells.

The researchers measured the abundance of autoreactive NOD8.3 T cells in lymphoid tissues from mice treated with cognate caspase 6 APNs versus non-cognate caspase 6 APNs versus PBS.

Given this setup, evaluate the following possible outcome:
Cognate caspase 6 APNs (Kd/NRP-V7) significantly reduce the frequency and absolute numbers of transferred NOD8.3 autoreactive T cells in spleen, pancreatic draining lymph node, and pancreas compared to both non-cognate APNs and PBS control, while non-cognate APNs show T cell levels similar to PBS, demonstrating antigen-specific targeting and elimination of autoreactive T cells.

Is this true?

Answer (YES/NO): YES